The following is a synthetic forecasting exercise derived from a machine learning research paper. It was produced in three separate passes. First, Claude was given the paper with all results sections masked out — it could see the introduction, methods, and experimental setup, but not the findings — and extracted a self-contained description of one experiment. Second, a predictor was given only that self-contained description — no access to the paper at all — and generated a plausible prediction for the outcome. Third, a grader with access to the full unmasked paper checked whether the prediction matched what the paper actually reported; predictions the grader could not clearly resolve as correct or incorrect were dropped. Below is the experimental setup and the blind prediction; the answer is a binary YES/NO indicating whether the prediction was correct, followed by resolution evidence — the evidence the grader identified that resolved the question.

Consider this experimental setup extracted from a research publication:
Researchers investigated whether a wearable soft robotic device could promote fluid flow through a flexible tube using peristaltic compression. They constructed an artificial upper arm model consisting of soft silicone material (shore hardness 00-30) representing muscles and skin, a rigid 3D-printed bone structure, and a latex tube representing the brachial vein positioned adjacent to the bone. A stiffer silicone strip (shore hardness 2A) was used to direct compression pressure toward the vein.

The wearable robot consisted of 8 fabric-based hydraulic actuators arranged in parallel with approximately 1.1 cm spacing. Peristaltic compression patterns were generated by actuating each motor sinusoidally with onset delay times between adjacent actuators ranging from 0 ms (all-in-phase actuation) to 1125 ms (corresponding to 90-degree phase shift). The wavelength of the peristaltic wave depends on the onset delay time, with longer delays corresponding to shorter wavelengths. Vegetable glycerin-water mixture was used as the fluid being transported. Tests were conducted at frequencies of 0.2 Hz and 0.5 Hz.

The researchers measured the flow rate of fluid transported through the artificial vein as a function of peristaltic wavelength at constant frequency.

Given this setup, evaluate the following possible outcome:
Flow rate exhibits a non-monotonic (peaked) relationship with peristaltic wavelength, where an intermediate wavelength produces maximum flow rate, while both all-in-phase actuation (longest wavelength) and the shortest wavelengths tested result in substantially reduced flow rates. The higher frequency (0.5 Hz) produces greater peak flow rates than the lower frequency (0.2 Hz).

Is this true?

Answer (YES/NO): YES